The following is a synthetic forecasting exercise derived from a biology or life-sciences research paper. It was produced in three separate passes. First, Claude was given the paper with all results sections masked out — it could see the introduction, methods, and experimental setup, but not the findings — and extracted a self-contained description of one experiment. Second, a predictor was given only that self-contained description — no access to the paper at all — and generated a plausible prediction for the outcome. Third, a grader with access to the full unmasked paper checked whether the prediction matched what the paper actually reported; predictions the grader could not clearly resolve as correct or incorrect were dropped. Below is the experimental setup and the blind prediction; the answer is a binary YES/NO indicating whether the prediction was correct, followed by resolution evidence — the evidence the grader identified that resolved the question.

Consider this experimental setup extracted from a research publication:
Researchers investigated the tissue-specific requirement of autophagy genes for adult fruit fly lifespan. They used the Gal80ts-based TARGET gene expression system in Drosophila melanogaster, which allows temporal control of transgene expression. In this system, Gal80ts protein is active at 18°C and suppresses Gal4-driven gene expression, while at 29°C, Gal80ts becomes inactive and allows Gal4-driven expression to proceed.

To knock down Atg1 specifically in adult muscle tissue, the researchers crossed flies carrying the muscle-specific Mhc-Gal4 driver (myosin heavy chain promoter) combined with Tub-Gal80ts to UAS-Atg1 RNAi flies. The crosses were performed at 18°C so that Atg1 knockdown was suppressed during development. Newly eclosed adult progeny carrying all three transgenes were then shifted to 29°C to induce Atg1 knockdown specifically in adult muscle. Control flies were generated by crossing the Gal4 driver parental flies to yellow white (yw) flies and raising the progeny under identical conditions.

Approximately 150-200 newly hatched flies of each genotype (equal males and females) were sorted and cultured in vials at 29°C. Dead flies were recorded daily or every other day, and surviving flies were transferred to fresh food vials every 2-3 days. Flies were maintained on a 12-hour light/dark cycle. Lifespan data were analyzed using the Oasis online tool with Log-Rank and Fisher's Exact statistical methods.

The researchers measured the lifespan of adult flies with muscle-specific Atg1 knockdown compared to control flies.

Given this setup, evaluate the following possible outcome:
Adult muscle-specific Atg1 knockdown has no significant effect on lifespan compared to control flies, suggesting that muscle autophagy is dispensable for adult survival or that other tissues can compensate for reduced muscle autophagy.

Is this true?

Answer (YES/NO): YES